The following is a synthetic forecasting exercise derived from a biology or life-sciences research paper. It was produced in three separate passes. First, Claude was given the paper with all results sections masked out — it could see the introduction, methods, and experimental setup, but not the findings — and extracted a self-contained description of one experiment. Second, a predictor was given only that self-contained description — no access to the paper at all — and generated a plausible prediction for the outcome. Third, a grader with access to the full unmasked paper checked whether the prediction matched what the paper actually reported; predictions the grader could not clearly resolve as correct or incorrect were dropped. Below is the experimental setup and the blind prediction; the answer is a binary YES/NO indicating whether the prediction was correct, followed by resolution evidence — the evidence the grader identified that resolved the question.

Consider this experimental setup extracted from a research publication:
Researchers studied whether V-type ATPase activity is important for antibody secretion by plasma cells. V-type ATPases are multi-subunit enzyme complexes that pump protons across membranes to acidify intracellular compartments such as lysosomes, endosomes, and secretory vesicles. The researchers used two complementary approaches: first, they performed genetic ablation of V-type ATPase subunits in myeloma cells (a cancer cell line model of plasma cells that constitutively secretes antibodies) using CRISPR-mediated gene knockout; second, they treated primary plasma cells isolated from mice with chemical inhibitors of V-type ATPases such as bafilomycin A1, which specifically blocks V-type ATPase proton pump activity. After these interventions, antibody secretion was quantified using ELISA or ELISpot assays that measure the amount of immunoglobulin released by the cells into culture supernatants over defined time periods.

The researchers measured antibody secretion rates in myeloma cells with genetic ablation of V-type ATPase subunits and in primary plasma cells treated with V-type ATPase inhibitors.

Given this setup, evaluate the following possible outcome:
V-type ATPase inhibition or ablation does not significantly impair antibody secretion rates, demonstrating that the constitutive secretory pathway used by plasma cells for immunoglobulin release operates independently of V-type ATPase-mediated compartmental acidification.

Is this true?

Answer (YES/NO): NO